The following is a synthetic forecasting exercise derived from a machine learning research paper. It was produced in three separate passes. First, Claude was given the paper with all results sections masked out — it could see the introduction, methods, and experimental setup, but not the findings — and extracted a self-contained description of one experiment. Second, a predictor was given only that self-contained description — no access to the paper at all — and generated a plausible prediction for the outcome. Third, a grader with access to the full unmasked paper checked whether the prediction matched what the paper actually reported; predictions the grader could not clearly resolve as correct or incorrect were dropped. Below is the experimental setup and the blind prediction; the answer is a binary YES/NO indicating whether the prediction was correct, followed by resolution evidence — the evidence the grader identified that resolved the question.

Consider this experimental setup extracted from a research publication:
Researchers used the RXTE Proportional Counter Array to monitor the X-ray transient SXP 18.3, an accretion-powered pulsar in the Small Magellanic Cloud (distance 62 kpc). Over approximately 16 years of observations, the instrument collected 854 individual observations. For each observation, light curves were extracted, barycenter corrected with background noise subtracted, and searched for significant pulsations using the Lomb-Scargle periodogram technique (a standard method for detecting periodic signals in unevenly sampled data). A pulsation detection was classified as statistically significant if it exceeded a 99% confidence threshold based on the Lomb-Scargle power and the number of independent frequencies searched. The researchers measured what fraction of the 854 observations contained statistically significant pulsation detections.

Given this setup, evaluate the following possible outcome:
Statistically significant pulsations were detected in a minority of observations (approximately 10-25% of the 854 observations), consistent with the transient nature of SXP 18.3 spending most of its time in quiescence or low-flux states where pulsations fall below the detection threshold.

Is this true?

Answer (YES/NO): NO